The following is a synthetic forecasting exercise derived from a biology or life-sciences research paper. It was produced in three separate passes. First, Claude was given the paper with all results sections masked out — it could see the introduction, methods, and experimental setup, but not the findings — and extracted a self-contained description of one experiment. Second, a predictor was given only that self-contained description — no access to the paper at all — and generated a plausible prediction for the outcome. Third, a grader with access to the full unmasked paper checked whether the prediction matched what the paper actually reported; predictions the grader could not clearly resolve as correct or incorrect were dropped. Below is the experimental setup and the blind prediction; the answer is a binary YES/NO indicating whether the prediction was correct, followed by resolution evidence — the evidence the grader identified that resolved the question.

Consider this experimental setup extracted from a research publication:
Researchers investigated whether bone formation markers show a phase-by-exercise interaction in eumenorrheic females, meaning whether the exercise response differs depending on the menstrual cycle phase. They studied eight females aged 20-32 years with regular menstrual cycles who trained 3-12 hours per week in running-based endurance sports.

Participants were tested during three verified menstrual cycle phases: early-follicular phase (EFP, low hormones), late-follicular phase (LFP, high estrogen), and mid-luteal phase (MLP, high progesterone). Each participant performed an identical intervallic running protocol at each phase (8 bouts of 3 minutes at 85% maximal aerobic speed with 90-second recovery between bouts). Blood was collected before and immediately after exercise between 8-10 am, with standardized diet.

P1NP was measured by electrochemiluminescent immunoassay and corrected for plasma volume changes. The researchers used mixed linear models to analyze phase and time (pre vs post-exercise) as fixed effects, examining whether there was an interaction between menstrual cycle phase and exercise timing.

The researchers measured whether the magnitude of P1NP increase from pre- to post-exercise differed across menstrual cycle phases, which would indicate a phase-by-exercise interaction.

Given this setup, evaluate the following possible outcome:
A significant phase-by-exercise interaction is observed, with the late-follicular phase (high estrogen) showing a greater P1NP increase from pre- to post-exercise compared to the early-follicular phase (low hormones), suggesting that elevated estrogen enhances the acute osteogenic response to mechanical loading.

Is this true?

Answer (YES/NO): NO